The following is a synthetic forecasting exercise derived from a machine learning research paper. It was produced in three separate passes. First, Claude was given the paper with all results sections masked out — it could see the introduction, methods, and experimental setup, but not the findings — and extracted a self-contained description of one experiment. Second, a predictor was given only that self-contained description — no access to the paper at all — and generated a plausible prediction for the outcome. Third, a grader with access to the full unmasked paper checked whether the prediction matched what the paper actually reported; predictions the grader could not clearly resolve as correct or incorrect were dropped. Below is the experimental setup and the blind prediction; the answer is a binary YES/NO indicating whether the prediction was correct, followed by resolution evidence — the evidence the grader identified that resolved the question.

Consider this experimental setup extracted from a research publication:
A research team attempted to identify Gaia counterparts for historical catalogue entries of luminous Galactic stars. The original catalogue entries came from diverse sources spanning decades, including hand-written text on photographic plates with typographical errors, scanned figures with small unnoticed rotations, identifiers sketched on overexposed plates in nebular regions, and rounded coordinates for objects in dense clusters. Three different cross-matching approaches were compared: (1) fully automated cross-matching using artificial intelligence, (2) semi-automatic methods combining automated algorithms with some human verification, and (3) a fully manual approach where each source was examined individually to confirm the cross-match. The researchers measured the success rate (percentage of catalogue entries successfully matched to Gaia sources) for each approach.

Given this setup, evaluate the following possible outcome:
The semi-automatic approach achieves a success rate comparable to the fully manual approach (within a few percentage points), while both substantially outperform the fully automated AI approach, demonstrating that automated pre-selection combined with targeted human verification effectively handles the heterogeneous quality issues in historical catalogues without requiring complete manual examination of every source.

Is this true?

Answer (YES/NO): NO